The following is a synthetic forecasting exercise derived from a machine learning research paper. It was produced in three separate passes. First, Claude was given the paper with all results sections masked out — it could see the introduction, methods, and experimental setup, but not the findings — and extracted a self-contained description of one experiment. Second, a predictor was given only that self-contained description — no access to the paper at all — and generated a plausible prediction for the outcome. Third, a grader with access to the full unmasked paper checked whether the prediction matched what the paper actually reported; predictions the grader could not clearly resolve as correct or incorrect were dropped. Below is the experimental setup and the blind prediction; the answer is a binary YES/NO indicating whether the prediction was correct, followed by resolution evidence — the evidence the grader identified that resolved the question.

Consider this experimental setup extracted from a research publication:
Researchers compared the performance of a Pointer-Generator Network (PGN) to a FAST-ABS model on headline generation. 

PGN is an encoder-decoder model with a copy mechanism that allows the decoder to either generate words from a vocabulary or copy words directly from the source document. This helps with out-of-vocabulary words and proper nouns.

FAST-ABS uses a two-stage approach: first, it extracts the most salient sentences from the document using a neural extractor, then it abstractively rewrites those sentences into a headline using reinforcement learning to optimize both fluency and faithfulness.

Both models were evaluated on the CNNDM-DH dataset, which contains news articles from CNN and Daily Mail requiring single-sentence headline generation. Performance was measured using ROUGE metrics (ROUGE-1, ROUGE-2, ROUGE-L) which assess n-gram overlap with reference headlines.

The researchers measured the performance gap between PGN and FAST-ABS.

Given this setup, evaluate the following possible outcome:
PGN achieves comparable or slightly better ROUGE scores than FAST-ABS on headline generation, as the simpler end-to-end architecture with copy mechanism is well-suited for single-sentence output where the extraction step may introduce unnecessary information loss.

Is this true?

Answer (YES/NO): NO